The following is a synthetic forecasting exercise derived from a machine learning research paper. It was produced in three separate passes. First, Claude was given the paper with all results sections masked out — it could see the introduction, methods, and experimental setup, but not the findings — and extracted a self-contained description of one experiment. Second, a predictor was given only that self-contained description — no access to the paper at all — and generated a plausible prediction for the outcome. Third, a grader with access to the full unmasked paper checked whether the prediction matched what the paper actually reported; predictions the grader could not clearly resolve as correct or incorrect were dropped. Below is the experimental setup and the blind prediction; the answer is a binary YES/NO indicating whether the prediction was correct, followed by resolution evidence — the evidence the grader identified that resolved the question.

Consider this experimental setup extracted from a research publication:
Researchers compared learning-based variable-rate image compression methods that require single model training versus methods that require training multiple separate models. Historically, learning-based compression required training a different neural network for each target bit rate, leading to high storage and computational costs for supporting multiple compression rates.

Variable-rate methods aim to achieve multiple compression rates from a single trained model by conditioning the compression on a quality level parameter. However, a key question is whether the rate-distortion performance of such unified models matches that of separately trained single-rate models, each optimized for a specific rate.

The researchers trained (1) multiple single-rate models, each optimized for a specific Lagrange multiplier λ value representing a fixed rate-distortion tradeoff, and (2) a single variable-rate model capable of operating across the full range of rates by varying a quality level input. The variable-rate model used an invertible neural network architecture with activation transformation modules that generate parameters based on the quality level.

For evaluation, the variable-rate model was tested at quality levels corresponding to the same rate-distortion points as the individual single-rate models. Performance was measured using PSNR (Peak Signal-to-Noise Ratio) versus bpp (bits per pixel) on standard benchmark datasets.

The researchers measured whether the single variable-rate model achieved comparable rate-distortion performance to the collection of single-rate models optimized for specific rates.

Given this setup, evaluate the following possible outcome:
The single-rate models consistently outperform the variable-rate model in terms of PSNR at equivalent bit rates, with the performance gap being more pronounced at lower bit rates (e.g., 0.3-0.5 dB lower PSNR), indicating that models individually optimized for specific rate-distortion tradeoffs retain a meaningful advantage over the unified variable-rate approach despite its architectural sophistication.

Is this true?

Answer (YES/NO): NO